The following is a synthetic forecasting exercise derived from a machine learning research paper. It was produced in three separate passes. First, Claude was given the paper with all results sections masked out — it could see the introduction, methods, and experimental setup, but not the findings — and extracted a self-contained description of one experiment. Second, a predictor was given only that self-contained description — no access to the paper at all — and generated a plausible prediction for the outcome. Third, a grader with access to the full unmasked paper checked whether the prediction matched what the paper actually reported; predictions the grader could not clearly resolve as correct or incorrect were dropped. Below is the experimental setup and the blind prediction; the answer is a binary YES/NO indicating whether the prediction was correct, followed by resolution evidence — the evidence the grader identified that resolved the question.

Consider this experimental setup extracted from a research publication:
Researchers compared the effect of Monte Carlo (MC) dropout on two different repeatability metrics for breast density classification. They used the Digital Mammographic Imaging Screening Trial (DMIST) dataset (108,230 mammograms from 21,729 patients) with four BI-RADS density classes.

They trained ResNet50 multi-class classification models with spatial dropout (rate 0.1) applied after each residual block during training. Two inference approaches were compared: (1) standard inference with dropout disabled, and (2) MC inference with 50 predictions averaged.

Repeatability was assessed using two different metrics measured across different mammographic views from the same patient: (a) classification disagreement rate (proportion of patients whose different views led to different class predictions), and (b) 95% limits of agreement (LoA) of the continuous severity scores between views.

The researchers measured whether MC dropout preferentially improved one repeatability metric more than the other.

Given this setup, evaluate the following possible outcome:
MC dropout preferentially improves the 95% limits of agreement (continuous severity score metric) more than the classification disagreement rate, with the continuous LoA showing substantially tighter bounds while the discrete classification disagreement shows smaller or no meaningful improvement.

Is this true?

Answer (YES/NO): NO